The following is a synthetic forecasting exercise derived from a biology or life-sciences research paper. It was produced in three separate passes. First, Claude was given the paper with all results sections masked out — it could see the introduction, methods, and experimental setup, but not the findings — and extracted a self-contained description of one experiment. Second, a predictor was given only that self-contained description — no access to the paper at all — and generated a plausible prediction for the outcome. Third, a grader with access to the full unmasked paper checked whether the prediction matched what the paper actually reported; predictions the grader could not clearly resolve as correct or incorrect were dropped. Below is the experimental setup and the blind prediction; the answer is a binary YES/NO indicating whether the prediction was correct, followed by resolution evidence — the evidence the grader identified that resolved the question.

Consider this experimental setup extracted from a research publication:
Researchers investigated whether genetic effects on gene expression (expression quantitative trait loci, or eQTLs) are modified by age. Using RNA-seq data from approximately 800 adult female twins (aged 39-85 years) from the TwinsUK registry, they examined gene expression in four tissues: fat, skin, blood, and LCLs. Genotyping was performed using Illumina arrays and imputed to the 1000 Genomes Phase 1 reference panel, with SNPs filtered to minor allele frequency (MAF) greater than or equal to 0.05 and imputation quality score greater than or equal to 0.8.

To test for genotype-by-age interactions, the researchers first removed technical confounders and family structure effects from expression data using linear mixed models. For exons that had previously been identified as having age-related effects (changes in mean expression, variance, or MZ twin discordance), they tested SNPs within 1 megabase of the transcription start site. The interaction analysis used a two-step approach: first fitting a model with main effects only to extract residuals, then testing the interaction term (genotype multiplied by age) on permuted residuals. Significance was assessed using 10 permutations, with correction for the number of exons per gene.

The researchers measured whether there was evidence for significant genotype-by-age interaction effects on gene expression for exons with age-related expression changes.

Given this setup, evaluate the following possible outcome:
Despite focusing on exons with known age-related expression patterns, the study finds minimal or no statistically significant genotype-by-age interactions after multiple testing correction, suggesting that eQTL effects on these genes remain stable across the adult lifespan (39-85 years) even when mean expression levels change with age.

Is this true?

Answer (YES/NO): NO